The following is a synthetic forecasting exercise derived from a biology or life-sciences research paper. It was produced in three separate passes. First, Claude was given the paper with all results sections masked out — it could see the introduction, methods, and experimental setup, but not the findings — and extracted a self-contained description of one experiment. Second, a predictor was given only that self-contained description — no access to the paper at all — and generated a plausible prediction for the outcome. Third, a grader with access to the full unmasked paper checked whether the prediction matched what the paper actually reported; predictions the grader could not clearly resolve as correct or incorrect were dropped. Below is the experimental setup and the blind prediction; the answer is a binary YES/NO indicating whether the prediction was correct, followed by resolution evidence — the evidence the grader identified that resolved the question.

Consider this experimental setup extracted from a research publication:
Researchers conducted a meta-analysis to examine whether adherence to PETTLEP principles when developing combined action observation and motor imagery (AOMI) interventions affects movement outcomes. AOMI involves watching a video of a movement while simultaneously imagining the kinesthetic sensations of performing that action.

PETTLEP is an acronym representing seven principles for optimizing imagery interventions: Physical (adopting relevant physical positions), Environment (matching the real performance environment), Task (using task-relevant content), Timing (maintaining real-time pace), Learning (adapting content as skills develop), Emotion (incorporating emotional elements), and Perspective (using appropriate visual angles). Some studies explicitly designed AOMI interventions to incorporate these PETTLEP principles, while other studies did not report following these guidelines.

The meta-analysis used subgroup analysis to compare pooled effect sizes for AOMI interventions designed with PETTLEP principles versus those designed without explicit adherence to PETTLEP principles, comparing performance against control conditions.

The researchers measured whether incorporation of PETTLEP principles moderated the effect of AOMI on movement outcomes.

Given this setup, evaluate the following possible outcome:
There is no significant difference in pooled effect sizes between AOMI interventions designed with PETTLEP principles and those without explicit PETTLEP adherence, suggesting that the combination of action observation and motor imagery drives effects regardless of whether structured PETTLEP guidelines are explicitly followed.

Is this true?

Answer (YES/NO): YES